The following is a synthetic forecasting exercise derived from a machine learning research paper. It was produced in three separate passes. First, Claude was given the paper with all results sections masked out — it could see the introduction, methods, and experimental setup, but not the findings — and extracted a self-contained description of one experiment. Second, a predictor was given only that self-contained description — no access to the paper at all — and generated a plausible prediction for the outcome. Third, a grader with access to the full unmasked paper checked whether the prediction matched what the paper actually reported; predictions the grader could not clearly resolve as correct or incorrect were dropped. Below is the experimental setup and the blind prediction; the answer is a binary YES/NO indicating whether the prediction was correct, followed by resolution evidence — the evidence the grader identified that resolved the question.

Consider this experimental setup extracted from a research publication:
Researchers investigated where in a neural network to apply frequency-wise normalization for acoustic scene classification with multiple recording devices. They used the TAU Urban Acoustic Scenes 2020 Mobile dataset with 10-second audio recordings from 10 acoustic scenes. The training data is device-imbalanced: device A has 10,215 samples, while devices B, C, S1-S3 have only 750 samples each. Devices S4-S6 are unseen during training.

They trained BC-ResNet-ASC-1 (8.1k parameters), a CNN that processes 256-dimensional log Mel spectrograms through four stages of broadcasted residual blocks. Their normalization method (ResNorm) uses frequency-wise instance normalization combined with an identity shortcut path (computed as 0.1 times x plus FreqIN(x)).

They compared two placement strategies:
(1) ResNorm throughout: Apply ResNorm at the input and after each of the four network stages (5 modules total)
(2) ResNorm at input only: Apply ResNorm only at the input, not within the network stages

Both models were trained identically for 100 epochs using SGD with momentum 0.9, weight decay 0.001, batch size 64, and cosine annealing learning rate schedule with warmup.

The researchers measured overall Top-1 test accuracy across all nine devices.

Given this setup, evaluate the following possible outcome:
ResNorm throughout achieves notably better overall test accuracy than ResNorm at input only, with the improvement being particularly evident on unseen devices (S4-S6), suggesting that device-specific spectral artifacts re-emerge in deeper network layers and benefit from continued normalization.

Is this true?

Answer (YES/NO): NO